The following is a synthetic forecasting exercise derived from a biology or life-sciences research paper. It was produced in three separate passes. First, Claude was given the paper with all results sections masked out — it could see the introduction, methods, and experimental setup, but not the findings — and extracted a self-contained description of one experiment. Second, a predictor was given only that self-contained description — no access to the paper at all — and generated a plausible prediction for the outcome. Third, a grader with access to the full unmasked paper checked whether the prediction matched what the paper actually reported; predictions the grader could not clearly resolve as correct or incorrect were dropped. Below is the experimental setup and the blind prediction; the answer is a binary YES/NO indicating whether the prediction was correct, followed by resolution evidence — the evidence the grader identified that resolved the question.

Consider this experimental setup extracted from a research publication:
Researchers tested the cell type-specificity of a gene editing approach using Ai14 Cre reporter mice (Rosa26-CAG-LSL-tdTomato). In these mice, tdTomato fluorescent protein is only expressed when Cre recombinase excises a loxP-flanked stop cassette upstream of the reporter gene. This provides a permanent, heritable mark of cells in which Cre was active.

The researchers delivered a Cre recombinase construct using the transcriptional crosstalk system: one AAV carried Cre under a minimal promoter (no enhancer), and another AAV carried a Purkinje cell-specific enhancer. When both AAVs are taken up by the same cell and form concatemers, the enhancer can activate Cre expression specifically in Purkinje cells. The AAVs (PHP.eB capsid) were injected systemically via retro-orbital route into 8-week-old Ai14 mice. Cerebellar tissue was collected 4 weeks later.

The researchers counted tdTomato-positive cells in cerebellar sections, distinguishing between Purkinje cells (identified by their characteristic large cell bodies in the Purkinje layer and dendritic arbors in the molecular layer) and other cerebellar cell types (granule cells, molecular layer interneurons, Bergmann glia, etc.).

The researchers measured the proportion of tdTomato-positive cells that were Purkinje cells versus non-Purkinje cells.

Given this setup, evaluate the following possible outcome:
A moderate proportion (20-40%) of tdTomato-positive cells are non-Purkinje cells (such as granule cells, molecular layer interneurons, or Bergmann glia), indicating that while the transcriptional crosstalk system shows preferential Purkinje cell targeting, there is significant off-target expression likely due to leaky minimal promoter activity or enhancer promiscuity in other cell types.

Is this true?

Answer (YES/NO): NO